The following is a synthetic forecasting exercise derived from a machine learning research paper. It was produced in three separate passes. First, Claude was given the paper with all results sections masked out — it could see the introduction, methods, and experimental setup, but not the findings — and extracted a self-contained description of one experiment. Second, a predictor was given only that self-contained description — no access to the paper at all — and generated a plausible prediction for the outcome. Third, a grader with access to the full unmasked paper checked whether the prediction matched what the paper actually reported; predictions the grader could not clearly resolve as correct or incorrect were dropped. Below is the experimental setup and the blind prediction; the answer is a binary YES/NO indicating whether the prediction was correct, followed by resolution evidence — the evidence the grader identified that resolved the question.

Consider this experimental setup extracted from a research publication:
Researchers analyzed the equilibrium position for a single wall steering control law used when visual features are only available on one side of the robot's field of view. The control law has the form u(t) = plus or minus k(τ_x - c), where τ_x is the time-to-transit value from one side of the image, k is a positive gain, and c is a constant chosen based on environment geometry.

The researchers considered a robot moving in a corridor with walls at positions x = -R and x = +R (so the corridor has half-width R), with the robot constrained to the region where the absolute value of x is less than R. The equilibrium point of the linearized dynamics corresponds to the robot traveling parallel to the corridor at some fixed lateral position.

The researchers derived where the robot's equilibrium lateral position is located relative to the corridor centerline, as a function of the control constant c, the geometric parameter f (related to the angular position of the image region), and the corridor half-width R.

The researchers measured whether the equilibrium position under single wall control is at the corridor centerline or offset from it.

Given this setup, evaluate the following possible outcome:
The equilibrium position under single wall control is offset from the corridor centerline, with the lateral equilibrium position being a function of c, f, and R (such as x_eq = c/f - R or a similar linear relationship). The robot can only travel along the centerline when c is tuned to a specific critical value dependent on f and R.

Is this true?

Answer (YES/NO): YES